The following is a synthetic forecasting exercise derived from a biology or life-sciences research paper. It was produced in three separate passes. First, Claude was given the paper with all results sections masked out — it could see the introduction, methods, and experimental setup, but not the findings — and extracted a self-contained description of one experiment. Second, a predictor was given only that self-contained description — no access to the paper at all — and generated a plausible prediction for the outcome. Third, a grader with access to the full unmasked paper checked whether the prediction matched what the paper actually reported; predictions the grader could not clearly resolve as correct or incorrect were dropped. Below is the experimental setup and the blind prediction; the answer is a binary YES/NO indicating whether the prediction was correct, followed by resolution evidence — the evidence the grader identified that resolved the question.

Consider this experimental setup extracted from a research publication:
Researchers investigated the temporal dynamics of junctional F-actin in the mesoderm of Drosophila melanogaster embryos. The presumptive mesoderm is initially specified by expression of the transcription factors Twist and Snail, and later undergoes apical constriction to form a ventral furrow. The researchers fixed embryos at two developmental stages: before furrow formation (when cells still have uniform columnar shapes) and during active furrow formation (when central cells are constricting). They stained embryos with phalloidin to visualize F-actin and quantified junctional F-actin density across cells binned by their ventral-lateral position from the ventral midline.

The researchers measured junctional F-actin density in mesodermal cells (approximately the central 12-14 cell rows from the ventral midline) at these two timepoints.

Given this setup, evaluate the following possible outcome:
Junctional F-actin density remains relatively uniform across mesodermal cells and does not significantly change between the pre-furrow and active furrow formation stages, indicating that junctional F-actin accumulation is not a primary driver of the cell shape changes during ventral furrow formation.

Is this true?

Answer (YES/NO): NO